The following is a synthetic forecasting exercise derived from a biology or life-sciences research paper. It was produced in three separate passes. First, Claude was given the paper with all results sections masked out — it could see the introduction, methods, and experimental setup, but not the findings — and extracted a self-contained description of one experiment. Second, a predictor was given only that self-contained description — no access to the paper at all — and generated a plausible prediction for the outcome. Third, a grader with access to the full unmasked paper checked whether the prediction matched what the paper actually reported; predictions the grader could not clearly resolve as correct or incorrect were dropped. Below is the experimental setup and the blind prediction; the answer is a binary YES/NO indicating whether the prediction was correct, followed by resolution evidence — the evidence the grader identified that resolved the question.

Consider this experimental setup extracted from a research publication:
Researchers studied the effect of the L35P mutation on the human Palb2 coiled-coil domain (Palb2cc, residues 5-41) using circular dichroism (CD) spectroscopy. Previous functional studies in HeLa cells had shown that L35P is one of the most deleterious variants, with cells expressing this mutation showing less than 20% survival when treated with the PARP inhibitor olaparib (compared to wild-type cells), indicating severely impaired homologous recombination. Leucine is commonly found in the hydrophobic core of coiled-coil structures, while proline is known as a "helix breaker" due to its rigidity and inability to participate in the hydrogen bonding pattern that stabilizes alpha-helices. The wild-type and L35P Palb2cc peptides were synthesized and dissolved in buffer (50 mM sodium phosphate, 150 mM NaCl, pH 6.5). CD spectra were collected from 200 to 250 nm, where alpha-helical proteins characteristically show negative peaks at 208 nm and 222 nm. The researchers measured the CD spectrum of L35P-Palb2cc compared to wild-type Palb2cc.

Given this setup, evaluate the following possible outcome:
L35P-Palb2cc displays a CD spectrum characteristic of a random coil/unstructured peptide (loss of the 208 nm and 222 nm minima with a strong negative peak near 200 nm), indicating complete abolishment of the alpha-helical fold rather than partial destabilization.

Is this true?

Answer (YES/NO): NO